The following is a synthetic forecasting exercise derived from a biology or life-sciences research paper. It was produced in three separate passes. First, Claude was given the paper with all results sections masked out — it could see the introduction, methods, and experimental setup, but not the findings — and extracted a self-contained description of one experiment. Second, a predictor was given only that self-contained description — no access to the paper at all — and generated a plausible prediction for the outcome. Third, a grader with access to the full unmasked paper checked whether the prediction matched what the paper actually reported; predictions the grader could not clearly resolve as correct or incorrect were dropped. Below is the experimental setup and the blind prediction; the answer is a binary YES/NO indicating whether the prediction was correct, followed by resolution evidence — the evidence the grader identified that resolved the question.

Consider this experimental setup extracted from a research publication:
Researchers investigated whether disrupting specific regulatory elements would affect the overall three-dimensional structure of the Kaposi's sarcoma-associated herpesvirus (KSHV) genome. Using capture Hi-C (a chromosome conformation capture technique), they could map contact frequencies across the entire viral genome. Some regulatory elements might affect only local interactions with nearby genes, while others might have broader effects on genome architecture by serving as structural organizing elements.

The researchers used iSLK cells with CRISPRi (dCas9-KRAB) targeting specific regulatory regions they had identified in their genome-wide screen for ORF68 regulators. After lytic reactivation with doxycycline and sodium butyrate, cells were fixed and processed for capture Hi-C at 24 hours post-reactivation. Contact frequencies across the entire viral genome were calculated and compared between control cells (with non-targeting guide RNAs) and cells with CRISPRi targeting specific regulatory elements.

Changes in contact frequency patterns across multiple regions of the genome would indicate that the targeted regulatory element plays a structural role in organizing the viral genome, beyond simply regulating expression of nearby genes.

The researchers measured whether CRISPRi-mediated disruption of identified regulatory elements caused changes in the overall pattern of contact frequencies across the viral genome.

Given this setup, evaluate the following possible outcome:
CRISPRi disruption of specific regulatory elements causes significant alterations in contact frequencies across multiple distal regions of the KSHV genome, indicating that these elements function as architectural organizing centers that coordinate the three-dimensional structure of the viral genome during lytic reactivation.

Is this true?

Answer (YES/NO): NO